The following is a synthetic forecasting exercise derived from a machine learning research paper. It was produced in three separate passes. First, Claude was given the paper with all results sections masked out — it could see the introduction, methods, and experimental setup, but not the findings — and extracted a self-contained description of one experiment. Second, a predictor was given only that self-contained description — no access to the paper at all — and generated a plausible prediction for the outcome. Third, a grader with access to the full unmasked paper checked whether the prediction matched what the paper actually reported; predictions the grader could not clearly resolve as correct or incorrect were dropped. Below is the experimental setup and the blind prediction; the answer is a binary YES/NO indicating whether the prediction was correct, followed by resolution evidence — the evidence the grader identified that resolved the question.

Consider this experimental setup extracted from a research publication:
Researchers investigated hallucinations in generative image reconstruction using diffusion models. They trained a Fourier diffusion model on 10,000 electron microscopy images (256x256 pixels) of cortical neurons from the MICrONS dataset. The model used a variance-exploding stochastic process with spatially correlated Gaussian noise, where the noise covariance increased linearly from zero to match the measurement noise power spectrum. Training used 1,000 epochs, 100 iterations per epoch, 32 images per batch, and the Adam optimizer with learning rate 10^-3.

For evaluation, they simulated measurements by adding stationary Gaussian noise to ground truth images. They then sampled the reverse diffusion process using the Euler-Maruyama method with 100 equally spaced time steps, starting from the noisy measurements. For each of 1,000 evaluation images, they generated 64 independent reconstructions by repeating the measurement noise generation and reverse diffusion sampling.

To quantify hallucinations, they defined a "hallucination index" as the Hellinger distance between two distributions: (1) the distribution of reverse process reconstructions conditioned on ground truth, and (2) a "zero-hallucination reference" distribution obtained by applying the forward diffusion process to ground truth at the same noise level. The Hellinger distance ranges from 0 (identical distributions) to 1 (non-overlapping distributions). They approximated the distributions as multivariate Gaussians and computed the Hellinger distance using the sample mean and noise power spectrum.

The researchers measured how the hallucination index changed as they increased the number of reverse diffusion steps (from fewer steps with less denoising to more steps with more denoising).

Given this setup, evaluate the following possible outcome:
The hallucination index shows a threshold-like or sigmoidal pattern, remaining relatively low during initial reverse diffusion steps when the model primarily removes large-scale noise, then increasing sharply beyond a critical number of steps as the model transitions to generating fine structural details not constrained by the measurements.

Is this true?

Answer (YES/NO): NO